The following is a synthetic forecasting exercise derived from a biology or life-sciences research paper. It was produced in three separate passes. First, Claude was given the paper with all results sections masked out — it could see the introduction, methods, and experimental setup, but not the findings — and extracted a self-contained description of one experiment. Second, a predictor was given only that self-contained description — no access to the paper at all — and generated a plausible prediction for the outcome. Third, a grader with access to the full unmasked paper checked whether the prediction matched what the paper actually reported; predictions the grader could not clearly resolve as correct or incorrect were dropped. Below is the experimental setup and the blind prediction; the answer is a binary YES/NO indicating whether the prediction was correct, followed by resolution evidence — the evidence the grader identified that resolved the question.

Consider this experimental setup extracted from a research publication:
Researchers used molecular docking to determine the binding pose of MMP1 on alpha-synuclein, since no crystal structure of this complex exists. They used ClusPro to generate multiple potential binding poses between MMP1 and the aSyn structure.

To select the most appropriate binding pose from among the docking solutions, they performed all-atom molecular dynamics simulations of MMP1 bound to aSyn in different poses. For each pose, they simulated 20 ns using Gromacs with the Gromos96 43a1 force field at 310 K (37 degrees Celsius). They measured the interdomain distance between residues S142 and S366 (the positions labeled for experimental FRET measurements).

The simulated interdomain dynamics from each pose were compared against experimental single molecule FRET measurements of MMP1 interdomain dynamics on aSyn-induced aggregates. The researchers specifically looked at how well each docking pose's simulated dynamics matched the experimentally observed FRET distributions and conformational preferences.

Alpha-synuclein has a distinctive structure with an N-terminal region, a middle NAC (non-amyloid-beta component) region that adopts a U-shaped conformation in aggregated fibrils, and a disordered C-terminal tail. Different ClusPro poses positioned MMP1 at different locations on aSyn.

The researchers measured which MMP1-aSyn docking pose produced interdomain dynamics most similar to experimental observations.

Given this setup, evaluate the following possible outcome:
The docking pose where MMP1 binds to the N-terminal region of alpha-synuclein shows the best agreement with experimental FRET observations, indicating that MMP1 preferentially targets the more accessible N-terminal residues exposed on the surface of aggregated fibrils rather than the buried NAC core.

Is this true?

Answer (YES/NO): YES